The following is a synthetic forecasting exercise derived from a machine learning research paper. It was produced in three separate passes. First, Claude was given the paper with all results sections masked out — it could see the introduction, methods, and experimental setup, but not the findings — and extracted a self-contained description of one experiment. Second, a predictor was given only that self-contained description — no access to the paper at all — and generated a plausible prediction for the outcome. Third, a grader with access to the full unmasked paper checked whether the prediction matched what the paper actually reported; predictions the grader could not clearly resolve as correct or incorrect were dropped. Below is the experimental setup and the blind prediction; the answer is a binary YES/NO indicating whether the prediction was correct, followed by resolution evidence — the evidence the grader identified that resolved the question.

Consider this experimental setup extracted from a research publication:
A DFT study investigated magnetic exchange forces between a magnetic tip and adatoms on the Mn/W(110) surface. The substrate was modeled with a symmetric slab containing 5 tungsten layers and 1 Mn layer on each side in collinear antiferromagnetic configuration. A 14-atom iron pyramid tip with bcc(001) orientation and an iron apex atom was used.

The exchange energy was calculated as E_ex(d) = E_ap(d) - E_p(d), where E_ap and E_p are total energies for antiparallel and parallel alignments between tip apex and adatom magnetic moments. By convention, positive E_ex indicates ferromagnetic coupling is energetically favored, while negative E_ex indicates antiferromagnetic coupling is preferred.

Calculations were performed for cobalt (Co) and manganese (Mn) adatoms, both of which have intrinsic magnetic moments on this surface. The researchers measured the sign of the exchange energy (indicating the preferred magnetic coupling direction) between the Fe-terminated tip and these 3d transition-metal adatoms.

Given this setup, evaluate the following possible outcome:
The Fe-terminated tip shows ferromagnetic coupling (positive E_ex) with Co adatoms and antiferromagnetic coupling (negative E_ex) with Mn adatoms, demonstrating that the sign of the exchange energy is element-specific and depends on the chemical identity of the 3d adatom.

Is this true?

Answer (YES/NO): NO